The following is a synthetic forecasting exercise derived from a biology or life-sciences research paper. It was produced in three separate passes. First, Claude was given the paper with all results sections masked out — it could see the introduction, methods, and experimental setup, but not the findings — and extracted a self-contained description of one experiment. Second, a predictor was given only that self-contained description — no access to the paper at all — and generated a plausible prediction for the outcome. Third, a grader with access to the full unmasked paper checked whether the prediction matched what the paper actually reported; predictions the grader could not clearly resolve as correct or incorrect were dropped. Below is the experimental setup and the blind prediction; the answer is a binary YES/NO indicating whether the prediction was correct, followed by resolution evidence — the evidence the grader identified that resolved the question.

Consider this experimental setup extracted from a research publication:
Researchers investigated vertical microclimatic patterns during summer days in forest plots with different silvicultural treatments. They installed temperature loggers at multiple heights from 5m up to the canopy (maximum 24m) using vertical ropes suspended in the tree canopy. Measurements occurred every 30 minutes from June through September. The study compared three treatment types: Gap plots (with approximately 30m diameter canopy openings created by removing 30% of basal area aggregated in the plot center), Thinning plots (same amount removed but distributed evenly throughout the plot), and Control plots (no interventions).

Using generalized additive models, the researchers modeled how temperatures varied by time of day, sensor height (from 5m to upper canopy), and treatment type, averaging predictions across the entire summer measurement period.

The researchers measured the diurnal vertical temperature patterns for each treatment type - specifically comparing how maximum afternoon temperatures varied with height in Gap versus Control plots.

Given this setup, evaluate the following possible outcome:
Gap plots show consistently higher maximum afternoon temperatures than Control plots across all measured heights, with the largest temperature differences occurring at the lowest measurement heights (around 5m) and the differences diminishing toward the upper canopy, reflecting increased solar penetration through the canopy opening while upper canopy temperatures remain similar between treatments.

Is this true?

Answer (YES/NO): YES